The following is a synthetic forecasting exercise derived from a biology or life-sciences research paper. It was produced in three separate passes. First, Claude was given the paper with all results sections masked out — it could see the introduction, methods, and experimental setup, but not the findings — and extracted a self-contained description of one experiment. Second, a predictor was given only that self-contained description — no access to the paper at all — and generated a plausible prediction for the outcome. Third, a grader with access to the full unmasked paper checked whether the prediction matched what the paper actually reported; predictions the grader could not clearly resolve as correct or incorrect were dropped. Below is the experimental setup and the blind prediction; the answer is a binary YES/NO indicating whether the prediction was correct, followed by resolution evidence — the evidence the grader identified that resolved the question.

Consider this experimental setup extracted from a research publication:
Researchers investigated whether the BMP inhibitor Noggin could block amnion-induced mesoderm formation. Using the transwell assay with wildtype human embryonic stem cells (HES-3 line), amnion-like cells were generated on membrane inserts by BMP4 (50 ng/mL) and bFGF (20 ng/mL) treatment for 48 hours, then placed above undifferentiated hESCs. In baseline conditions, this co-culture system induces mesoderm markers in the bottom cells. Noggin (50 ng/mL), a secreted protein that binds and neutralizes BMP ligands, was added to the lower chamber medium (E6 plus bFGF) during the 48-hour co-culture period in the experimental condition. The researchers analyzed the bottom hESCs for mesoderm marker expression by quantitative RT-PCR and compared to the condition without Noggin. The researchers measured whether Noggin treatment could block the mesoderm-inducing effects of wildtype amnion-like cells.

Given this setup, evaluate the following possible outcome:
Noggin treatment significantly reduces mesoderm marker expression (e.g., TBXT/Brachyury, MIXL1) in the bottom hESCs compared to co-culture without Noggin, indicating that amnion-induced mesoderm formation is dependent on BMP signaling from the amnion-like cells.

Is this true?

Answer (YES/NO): YES